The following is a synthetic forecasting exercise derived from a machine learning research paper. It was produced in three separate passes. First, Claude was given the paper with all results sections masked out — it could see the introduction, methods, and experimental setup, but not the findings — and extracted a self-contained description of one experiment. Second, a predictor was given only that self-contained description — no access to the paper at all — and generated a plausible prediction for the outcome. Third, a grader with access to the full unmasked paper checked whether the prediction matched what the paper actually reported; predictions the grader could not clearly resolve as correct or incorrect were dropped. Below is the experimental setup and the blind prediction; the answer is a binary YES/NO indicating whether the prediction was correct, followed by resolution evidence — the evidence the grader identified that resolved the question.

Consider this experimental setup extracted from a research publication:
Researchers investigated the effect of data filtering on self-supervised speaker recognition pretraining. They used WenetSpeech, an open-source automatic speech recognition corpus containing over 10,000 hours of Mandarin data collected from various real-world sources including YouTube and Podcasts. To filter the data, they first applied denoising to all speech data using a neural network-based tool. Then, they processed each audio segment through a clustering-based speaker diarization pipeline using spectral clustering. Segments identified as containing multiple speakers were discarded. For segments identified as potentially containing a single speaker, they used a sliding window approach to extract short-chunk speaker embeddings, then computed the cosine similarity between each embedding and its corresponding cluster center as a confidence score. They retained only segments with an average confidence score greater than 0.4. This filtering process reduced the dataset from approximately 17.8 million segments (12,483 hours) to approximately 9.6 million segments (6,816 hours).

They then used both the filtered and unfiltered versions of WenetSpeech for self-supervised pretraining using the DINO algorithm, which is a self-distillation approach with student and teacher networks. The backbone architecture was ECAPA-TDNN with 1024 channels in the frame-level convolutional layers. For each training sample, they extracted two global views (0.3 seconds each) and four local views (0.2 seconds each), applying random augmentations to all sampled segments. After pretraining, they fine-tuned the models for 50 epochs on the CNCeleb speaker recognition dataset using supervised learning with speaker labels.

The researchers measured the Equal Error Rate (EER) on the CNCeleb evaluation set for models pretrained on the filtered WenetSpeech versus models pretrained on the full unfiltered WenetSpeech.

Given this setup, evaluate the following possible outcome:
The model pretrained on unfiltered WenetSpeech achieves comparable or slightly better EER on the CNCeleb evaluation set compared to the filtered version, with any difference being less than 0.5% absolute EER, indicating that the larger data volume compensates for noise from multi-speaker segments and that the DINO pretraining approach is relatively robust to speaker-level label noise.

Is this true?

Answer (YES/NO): NO